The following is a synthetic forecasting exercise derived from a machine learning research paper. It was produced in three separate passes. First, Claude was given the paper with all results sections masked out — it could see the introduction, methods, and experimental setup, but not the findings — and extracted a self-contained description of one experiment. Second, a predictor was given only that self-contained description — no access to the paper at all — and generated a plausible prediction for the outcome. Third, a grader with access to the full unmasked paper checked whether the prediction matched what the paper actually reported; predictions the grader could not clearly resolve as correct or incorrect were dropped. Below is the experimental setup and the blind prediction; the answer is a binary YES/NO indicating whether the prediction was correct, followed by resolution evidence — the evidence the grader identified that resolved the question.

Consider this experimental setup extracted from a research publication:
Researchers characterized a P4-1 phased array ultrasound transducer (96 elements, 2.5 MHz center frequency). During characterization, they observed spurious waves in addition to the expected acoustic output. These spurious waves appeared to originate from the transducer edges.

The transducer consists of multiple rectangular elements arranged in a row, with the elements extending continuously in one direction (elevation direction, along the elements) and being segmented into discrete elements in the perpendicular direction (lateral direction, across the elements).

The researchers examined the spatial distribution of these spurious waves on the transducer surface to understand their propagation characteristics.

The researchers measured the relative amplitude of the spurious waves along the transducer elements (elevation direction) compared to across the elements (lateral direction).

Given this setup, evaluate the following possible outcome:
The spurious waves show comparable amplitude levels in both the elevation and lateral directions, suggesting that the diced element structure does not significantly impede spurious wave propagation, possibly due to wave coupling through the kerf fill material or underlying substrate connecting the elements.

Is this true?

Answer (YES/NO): NO